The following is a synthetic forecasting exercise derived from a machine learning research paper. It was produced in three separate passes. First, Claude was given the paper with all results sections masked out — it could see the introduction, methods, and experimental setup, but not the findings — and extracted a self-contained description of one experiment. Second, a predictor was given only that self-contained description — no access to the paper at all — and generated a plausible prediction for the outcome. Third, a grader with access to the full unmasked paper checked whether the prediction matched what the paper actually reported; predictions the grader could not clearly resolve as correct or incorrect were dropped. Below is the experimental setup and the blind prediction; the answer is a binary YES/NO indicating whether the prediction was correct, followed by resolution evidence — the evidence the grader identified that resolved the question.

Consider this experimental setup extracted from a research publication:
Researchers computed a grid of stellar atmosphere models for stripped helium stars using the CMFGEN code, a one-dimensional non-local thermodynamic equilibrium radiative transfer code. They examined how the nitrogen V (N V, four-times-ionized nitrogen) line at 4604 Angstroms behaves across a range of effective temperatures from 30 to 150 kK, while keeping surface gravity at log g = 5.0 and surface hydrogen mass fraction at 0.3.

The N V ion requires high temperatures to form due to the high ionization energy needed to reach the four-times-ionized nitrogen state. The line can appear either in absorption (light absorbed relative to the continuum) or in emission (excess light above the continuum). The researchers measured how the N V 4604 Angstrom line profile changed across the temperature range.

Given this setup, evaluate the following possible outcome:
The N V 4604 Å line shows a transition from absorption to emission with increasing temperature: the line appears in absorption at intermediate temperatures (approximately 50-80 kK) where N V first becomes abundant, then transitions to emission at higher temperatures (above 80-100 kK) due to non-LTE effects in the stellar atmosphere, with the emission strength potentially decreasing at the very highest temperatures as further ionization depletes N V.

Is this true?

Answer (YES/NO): NO